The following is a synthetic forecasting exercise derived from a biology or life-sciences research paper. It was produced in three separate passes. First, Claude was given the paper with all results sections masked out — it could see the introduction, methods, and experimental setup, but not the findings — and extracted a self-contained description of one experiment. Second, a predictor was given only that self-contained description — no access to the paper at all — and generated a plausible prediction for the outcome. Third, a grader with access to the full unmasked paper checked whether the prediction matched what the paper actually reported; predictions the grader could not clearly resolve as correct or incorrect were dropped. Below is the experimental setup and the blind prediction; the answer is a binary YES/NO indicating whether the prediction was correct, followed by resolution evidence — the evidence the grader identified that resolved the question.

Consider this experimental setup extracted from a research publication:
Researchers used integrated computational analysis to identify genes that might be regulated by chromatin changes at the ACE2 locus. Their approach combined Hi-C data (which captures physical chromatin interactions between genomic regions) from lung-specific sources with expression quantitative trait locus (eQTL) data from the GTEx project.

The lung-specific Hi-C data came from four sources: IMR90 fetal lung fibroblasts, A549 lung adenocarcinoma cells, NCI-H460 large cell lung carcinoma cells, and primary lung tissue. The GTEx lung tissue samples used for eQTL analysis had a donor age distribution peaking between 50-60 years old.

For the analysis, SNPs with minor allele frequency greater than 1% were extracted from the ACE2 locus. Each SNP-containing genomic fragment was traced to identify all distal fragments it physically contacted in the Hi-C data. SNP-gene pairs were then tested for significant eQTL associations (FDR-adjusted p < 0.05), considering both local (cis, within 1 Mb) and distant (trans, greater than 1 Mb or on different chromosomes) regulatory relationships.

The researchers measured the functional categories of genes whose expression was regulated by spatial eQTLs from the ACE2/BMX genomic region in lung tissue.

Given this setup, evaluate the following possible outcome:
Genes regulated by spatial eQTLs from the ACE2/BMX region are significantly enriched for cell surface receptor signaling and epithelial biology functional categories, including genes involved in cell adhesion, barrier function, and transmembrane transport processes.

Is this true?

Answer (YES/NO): NO